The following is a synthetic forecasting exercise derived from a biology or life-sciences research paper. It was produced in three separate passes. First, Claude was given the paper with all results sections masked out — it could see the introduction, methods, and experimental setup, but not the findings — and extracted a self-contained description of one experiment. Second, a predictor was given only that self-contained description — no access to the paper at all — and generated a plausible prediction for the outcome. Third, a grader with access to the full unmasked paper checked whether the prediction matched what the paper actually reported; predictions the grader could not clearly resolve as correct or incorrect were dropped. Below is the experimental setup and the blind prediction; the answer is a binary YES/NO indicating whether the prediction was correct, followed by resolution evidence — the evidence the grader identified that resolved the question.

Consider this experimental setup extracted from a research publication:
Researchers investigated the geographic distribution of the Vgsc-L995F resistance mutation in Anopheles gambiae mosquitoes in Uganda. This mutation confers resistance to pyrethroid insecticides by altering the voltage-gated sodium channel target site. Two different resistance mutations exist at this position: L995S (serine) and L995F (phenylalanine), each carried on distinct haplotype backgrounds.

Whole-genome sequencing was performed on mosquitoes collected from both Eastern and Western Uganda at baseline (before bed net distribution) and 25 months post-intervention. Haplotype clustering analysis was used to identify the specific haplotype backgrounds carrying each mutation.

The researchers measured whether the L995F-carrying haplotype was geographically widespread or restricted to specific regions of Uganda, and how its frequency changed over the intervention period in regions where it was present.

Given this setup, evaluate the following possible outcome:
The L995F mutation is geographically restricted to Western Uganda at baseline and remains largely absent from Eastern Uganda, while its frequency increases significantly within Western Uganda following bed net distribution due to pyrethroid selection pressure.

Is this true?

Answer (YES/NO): YES